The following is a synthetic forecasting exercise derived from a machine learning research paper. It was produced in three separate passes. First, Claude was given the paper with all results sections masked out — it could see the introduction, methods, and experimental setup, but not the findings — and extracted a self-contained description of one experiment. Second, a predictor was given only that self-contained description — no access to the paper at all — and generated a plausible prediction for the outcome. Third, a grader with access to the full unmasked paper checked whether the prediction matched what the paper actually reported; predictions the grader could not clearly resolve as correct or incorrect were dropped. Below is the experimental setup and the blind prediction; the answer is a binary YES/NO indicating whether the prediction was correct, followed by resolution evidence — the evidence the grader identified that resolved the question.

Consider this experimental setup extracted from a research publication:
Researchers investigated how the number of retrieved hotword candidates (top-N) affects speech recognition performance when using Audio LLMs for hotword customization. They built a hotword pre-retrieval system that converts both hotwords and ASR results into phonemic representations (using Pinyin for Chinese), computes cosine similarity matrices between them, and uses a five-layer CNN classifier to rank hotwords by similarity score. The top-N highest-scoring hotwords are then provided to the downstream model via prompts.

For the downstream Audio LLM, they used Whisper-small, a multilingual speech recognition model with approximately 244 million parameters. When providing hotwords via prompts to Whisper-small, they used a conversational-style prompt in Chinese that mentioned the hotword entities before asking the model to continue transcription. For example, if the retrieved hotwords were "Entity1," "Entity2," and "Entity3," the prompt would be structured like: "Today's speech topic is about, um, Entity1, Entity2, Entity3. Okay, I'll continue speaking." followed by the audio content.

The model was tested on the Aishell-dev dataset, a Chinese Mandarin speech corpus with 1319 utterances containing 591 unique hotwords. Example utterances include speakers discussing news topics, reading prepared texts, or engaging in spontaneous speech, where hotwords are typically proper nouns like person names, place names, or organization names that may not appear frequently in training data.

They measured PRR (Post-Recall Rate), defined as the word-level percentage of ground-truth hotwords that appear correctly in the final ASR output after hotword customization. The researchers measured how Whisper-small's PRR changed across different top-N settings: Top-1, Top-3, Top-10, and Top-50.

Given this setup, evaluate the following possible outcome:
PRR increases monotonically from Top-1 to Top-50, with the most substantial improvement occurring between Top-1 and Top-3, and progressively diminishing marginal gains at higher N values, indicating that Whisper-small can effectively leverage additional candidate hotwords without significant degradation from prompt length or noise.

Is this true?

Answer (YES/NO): NO